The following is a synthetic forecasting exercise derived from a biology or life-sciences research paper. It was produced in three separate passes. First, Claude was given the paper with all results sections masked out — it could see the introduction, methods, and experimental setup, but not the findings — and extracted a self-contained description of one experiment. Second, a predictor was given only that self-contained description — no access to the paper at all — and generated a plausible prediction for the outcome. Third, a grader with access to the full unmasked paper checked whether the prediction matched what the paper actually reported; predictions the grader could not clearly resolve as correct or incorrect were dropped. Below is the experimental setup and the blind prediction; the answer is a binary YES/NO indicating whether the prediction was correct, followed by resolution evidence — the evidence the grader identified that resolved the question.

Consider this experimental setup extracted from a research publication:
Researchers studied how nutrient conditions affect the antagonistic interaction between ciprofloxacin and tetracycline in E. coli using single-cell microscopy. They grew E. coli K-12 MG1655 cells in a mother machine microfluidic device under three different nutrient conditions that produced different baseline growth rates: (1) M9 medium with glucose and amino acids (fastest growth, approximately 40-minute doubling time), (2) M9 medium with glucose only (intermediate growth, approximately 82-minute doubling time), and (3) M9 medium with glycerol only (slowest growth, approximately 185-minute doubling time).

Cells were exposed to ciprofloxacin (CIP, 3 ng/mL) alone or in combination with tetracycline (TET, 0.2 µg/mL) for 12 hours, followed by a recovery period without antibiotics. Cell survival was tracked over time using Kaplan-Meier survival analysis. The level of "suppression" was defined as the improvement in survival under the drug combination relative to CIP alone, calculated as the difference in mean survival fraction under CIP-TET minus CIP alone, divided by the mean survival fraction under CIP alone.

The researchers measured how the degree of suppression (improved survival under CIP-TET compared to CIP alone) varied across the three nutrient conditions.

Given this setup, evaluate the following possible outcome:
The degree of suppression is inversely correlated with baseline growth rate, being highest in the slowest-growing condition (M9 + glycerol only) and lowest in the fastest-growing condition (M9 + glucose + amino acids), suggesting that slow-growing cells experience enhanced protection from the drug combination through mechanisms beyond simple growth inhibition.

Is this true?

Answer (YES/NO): NO